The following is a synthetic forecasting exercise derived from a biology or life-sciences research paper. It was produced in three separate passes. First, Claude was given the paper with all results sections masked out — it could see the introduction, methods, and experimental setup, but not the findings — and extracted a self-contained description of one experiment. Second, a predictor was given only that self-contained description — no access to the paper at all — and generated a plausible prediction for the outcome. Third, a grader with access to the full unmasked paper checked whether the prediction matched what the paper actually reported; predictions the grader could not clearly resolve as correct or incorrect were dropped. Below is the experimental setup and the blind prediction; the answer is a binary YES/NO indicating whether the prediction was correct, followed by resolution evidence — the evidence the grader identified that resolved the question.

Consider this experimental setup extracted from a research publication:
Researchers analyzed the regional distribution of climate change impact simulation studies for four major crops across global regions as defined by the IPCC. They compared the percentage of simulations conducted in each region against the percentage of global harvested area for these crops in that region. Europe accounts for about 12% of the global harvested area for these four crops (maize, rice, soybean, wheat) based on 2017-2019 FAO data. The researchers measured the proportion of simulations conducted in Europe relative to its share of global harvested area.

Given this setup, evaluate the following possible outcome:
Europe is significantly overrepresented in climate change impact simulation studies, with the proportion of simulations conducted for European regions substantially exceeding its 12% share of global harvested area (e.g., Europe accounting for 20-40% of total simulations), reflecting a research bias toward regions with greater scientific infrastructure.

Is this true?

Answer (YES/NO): NO